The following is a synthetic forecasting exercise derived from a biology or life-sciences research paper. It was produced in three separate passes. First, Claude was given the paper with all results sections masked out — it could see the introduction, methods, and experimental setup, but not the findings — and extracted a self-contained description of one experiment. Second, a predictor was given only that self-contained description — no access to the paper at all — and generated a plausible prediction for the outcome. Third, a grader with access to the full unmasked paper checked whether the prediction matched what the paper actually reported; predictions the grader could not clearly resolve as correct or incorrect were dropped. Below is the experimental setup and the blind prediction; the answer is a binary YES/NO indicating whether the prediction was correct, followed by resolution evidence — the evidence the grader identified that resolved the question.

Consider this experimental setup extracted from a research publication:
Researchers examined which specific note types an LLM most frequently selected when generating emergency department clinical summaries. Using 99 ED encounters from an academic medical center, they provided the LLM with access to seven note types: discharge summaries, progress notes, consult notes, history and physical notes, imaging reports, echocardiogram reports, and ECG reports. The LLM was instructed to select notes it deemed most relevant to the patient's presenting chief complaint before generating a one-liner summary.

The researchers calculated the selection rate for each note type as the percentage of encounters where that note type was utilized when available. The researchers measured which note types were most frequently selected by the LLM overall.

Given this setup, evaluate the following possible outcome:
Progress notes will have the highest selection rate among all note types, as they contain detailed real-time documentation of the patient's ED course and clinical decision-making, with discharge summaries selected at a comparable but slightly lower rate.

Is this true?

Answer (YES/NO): NO